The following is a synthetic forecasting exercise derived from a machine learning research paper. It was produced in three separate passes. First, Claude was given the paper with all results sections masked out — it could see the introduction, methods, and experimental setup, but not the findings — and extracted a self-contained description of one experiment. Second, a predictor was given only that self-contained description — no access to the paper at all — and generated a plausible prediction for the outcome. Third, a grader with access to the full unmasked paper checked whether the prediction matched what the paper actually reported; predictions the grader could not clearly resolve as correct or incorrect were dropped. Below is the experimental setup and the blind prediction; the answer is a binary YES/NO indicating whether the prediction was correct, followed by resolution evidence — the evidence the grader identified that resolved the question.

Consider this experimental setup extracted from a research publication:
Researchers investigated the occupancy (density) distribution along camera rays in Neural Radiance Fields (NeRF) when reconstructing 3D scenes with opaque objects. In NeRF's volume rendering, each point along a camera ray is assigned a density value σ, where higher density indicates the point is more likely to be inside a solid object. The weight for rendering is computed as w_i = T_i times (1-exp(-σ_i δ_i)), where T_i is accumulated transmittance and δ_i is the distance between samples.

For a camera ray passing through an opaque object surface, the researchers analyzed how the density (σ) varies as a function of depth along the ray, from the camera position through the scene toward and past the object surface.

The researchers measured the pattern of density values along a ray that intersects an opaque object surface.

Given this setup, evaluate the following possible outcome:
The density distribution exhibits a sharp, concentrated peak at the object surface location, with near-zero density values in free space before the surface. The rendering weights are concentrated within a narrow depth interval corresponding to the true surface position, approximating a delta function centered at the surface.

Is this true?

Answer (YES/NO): NO